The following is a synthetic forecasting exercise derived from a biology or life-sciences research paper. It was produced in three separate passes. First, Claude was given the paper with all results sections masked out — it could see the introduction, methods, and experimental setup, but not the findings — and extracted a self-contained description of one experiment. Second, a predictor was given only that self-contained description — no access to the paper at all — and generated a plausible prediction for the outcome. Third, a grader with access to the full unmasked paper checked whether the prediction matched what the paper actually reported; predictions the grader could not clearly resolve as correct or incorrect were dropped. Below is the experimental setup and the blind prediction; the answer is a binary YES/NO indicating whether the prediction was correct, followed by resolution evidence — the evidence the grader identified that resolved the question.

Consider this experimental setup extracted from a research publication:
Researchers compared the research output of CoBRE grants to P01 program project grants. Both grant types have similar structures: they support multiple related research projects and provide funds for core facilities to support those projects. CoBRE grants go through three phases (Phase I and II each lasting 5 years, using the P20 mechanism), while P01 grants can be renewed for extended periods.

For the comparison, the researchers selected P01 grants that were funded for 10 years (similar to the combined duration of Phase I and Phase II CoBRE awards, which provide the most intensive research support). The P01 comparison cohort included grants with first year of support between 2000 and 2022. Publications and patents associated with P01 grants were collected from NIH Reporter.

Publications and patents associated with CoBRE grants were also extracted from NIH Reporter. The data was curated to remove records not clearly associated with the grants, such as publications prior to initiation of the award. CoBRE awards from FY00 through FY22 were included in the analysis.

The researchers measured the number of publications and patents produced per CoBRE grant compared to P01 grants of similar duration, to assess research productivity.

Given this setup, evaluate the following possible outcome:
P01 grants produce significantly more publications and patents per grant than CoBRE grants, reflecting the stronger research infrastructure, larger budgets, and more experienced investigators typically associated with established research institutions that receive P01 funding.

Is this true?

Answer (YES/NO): NO